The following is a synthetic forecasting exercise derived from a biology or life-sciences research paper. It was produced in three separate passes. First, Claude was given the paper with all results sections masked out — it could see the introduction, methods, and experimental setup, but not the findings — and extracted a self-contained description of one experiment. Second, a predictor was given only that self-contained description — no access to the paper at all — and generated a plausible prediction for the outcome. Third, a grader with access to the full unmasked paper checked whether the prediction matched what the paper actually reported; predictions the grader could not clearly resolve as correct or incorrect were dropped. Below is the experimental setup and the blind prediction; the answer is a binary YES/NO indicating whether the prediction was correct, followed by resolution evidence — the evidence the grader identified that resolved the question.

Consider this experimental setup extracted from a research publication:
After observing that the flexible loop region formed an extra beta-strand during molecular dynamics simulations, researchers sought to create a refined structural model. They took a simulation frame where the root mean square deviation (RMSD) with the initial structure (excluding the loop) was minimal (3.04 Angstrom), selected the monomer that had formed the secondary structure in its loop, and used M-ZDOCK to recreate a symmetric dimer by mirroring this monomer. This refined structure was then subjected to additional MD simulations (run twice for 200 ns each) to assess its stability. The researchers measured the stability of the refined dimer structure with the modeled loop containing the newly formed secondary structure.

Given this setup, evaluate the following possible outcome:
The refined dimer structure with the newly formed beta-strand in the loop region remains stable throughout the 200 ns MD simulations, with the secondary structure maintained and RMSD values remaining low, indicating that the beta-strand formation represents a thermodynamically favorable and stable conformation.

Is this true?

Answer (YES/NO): YES